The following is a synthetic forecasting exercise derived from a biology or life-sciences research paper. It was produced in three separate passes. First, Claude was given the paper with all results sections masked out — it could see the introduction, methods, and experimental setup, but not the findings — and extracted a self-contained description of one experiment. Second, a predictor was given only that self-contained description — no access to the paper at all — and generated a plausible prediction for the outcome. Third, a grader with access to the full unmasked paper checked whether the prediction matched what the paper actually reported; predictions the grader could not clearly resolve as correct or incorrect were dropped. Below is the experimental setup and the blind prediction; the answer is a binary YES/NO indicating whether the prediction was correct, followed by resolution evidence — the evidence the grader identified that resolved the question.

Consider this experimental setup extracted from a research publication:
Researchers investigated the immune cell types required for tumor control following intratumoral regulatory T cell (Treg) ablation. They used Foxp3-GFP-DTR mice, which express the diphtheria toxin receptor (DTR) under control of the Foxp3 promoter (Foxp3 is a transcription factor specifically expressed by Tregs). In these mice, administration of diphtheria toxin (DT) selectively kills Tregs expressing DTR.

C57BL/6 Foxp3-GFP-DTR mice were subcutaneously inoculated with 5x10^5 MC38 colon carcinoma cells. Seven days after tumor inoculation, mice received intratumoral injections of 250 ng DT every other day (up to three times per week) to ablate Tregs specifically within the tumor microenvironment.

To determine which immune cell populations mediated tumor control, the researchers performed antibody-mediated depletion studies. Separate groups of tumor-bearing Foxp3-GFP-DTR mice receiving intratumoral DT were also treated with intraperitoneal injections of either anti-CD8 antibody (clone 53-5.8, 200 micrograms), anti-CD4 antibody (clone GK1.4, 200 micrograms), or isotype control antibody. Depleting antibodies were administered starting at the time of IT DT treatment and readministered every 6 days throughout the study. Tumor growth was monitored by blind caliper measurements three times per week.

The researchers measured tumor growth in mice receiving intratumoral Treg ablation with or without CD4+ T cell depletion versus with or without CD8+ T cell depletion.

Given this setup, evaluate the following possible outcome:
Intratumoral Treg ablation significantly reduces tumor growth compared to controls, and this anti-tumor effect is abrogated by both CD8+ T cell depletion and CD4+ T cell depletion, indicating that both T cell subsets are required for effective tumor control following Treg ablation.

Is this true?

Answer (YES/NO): NO